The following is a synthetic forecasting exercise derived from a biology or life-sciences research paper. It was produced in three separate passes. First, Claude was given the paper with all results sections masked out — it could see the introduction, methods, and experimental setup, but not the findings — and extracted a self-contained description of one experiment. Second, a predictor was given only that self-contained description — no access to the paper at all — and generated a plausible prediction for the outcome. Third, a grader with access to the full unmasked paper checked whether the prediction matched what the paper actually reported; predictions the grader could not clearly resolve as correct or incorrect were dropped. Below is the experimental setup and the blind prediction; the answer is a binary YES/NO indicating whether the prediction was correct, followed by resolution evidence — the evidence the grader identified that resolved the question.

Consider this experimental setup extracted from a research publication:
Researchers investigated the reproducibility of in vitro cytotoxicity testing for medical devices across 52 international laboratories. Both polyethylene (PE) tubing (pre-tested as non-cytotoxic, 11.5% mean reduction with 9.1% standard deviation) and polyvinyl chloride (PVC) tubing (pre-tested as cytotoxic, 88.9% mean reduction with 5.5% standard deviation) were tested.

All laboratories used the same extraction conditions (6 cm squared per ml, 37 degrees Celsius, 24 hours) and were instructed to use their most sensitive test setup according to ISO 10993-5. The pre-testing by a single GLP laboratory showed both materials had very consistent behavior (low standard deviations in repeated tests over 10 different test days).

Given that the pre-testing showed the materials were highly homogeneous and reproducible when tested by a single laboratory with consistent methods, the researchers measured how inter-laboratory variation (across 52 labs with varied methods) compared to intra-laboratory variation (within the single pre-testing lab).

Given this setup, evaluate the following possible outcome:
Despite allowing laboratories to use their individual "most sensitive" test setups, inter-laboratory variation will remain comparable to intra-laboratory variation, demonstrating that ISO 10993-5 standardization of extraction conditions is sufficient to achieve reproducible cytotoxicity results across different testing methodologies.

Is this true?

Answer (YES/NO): NO